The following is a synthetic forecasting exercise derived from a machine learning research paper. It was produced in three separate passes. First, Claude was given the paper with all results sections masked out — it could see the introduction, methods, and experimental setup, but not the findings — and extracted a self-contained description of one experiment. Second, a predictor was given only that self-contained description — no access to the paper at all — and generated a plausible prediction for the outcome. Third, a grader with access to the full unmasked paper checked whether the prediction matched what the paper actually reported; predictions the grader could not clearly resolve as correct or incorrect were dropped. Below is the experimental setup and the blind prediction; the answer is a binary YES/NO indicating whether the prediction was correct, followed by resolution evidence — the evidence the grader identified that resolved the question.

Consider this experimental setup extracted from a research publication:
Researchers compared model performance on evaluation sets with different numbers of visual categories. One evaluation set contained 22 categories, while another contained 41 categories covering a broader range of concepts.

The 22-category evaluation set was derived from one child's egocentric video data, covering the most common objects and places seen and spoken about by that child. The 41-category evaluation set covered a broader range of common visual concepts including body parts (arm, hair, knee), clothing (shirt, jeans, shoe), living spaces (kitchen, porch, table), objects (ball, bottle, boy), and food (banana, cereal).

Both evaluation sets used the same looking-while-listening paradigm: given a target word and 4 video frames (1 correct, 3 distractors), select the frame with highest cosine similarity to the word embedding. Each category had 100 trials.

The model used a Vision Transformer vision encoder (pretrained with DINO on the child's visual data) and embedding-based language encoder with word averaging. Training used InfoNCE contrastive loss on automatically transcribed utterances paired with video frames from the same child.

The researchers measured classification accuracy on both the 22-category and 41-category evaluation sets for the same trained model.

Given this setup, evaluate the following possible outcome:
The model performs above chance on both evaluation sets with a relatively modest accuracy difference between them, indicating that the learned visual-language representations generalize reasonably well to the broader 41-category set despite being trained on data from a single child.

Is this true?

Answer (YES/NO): NO